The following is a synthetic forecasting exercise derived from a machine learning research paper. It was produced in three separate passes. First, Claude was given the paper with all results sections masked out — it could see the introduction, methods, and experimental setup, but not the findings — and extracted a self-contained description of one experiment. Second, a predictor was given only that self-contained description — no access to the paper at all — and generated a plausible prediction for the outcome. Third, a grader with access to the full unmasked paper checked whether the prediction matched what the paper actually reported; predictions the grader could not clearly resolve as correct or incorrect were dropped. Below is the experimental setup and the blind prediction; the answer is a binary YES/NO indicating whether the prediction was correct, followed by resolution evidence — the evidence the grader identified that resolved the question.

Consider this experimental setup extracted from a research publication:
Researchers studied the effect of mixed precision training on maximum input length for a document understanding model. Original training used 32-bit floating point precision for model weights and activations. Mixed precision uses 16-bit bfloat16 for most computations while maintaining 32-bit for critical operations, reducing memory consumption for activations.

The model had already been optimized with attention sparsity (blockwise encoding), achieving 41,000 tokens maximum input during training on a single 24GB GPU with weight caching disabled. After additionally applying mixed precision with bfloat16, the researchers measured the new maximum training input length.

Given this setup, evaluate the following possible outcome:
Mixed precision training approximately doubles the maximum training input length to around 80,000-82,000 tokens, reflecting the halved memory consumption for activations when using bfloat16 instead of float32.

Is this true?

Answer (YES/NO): NO